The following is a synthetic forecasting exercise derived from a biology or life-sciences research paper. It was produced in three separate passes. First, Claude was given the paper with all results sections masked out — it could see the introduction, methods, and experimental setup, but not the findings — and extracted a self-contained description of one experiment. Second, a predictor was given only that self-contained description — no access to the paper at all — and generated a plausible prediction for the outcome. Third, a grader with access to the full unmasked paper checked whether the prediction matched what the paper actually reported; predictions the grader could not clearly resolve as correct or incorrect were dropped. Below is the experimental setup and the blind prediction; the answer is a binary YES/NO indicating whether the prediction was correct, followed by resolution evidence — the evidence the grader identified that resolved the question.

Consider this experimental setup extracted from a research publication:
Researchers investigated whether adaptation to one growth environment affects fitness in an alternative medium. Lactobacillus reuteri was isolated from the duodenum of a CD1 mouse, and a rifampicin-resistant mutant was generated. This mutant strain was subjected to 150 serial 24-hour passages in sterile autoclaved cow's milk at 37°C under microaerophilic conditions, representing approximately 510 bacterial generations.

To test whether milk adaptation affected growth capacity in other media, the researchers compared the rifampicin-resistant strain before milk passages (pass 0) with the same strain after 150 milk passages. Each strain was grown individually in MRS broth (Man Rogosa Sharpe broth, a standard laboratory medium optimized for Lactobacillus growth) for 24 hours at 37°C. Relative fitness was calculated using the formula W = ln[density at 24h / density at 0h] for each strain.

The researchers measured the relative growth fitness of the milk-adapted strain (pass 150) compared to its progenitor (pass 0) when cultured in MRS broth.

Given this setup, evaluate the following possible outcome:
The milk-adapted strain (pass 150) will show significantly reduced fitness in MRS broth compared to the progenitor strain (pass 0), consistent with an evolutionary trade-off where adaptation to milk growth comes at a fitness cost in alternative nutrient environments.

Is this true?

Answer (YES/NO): YES